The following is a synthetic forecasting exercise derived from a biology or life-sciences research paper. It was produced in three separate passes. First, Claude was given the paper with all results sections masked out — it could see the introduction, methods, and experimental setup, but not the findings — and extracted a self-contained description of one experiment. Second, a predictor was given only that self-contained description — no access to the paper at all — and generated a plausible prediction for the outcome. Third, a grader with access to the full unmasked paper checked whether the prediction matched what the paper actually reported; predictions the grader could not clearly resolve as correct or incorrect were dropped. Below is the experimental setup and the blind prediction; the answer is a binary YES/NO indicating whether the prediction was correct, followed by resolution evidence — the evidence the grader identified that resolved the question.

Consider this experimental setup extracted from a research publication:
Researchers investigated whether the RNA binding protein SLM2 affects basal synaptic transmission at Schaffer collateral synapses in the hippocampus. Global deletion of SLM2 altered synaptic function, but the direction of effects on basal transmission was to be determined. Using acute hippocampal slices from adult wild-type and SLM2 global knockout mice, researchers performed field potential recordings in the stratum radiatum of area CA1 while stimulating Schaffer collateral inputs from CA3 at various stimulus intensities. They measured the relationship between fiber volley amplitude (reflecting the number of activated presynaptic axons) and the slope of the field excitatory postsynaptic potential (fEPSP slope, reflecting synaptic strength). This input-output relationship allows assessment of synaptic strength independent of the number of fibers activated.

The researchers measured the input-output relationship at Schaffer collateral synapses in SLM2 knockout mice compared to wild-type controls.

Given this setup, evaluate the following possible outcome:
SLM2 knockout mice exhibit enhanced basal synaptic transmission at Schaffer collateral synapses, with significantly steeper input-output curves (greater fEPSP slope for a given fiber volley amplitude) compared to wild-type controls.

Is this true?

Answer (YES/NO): YES